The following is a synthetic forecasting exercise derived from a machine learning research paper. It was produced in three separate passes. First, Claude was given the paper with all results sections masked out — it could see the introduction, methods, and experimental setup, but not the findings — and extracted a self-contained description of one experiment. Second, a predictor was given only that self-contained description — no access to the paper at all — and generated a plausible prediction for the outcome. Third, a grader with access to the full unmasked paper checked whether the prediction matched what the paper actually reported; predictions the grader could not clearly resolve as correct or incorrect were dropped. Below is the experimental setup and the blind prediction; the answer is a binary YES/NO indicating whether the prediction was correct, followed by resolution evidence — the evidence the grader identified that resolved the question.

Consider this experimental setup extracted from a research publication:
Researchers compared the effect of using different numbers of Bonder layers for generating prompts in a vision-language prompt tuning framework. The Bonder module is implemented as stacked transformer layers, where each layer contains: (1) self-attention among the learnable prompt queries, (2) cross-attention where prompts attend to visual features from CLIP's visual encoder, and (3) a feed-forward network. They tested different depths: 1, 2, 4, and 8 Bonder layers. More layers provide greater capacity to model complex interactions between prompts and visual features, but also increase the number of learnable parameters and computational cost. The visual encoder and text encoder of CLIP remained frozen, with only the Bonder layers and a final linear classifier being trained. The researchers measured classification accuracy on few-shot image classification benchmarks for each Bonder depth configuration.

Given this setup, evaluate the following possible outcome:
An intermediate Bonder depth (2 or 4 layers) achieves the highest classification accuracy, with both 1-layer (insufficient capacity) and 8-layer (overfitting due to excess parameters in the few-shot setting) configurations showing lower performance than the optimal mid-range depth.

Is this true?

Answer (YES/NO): NO